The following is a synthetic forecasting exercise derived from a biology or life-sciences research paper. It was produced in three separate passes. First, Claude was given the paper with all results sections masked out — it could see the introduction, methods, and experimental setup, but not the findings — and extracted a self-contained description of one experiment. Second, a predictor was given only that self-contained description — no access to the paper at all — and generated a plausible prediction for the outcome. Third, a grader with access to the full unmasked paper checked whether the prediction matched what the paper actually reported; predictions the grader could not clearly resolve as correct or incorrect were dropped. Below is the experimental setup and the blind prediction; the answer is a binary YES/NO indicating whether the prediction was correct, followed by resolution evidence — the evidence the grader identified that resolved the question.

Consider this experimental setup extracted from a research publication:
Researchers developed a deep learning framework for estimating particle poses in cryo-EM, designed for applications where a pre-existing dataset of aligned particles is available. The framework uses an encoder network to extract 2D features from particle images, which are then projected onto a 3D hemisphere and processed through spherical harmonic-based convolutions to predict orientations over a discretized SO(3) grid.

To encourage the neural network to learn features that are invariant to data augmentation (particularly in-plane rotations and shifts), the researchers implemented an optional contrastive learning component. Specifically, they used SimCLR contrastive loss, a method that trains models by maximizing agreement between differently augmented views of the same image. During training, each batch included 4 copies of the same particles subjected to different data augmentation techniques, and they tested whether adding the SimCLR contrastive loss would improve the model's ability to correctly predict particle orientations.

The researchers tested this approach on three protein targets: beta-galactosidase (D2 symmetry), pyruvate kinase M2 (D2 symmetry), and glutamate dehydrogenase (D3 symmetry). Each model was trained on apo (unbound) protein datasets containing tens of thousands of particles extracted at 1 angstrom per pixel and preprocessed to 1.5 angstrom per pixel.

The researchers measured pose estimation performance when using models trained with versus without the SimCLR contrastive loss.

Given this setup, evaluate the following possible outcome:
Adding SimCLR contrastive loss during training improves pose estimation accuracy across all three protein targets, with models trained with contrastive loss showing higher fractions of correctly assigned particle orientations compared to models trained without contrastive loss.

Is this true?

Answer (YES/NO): NO